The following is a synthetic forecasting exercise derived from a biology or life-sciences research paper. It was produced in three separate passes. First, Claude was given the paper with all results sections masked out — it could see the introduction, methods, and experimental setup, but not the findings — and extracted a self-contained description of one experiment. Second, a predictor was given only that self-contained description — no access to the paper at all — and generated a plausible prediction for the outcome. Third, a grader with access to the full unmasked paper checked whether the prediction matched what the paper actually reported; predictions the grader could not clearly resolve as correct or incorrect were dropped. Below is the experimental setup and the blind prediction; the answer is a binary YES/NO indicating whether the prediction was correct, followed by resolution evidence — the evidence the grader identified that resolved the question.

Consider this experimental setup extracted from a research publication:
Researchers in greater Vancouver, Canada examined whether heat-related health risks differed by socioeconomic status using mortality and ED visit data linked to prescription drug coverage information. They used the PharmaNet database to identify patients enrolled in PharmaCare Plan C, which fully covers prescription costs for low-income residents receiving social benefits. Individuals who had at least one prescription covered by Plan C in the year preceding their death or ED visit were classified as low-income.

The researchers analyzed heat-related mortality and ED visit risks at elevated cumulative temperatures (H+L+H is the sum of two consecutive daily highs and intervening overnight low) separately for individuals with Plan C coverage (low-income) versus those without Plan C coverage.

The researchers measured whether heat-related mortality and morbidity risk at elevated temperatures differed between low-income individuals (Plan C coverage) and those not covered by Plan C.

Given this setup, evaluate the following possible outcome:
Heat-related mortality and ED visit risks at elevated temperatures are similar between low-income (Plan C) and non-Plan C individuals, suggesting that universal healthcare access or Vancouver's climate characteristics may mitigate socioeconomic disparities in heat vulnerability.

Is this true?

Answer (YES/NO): NO